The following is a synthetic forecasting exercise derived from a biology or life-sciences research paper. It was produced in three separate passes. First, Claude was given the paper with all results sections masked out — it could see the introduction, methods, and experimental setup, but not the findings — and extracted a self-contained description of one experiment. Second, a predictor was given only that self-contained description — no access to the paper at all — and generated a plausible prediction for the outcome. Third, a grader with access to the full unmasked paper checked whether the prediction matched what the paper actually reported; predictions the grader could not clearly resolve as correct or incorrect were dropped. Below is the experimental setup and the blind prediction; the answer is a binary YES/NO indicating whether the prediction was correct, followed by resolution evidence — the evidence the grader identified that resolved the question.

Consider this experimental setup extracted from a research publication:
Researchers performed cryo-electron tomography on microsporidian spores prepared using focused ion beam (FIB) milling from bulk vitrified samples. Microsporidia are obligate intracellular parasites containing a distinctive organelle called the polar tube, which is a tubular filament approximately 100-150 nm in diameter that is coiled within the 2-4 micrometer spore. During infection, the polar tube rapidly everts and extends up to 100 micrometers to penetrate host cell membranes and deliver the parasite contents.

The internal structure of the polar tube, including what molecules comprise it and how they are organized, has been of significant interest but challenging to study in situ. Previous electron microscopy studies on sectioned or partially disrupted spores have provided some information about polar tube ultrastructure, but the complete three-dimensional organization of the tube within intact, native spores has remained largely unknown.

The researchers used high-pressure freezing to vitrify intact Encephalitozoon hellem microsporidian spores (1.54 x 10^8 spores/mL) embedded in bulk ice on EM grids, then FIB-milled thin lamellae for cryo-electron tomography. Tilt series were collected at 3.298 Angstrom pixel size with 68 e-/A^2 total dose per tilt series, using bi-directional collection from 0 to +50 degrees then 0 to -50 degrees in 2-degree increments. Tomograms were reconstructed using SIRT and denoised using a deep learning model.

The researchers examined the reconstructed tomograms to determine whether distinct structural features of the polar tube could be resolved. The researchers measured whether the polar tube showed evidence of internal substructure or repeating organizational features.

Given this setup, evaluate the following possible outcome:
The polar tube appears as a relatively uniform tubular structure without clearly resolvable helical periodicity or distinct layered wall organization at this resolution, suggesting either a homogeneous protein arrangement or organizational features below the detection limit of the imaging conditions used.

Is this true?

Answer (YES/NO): NO